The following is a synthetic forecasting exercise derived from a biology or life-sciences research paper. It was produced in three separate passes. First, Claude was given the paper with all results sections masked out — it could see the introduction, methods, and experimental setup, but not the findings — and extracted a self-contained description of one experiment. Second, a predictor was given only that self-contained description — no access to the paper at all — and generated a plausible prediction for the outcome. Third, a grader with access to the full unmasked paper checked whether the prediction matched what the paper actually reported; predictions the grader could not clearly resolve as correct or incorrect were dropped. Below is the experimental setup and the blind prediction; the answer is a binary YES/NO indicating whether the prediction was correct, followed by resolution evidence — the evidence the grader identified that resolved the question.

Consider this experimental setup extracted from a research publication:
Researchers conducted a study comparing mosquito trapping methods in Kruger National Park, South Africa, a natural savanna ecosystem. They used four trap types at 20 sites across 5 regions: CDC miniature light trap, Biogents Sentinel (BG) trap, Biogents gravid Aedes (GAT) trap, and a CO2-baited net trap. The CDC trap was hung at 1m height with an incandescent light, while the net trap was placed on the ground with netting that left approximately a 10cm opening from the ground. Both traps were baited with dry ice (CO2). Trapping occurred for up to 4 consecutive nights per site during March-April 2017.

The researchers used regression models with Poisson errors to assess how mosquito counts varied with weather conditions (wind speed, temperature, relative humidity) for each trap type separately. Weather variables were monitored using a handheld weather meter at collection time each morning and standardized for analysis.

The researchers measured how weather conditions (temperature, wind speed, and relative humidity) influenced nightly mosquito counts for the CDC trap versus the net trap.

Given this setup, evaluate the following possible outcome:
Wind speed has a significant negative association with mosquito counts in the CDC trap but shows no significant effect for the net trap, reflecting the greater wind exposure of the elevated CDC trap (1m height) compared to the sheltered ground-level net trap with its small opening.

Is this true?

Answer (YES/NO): NO